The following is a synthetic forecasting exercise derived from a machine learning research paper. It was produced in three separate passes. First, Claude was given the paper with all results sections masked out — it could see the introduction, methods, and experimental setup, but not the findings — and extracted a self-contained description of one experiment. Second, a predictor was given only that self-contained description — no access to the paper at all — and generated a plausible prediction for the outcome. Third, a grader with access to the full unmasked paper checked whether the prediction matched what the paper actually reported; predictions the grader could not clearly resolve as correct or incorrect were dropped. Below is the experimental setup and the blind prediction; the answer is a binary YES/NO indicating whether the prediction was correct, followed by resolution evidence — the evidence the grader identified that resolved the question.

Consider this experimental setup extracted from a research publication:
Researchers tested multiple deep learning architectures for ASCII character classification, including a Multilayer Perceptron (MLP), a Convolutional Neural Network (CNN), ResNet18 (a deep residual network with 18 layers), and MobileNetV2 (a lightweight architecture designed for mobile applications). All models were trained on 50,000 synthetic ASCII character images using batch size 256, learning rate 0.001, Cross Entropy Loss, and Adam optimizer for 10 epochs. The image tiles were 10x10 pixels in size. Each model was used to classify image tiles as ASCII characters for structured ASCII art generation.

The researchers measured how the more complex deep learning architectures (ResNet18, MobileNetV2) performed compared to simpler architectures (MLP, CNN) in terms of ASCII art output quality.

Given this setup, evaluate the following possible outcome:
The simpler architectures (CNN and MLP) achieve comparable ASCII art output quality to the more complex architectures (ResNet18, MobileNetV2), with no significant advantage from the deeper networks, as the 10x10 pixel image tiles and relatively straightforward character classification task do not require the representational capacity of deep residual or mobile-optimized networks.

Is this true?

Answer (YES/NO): NO